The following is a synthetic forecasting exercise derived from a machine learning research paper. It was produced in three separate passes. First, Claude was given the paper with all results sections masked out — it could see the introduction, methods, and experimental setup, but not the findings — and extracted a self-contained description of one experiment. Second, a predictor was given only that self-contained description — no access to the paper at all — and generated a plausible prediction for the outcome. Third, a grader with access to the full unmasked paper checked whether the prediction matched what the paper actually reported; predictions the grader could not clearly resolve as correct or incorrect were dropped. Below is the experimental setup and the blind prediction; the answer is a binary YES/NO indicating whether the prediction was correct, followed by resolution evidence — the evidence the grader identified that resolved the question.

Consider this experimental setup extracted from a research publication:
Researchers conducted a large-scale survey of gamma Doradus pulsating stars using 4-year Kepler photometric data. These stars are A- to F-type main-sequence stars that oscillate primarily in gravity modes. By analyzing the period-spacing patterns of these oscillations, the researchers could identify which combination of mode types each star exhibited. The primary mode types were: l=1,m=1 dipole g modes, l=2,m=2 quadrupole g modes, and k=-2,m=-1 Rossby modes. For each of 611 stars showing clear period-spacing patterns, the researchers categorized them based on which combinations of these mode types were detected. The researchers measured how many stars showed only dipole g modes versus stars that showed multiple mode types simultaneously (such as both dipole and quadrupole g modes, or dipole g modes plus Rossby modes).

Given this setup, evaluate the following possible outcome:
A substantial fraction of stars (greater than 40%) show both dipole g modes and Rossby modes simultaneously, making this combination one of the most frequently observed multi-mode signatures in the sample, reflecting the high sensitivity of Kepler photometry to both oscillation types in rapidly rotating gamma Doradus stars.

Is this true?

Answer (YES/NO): NO